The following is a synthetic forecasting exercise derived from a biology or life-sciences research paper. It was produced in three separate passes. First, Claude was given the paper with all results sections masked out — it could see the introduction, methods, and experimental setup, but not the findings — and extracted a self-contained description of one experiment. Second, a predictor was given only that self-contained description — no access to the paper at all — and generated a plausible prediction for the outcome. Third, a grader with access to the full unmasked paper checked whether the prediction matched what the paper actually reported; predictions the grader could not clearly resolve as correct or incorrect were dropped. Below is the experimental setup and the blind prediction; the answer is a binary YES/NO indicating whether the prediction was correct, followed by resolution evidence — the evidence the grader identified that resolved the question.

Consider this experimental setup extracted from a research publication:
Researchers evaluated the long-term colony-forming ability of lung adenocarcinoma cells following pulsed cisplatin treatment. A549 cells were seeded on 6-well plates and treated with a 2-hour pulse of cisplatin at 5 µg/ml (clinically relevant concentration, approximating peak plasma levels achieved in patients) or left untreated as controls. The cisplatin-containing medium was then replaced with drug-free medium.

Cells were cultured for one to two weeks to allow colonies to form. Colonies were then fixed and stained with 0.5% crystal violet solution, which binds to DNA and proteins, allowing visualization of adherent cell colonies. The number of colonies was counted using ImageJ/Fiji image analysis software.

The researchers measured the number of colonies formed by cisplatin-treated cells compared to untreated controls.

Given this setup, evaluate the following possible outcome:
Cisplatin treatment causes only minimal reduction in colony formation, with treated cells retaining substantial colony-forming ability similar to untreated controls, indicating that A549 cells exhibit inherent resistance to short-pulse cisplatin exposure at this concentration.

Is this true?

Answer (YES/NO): NO